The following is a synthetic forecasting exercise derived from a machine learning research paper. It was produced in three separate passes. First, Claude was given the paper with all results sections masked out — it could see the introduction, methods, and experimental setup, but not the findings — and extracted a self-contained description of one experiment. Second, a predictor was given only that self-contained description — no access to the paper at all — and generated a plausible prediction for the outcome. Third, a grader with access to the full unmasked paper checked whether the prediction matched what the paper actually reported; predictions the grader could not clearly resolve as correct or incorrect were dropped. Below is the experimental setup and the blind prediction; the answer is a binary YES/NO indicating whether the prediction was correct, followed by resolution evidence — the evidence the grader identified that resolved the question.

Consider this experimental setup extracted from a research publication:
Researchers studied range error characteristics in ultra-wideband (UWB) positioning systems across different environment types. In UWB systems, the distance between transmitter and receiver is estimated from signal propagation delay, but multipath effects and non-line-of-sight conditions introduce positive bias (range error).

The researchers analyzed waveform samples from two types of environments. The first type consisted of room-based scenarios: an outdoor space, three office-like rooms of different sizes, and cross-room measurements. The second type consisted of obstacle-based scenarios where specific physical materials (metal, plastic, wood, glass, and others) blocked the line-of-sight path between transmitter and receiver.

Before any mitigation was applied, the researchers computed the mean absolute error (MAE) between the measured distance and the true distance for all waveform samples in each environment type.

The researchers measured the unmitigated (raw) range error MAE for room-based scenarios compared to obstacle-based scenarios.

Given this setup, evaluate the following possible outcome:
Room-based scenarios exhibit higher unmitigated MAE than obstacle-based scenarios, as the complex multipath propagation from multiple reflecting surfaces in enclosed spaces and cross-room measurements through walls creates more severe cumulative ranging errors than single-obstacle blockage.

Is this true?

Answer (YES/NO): NO